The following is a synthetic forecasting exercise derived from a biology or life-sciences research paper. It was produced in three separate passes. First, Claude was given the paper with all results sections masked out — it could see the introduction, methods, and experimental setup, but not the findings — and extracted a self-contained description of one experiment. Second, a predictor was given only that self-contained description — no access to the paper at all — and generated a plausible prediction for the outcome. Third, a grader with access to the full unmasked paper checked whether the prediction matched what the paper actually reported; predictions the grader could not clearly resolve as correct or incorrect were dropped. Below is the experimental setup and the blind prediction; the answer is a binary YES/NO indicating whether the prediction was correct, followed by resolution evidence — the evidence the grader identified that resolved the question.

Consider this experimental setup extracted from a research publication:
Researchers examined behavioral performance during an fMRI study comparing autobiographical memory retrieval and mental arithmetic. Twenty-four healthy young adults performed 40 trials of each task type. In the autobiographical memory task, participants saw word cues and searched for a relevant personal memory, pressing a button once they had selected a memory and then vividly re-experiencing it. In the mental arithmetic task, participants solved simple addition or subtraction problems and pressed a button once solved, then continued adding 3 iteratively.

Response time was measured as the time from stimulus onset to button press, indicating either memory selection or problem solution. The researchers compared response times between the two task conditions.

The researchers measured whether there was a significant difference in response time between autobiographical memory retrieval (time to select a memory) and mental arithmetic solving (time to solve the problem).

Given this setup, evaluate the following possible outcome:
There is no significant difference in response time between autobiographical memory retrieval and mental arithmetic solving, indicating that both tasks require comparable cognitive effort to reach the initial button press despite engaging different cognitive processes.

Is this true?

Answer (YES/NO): YES